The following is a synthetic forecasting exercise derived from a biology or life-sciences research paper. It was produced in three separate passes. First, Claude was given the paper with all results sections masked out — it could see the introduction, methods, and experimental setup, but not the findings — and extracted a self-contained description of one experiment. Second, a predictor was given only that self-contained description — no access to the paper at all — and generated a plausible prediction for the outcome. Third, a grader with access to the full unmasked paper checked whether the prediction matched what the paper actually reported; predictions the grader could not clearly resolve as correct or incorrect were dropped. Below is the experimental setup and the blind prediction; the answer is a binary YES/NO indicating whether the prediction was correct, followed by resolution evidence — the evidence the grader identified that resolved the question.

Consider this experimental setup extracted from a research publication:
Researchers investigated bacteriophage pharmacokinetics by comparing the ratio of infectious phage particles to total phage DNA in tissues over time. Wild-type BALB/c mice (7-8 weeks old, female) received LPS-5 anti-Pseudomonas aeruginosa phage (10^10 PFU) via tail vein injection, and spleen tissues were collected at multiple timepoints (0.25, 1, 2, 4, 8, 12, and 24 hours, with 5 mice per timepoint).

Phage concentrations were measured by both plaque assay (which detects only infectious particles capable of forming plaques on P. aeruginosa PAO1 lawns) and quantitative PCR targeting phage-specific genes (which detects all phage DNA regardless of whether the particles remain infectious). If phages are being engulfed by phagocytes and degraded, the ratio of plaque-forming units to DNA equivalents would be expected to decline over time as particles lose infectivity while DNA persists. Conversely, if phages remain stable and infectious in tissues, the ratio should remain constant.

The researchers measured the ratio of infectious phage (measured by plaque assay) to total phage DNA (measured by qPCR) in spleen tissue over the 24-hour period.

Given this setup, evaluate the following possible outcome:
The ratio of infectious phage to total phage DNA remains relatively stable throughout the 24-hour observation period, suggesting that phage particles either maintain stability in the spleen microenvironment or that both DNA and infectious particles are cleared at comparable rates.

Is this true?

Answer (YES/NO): YES